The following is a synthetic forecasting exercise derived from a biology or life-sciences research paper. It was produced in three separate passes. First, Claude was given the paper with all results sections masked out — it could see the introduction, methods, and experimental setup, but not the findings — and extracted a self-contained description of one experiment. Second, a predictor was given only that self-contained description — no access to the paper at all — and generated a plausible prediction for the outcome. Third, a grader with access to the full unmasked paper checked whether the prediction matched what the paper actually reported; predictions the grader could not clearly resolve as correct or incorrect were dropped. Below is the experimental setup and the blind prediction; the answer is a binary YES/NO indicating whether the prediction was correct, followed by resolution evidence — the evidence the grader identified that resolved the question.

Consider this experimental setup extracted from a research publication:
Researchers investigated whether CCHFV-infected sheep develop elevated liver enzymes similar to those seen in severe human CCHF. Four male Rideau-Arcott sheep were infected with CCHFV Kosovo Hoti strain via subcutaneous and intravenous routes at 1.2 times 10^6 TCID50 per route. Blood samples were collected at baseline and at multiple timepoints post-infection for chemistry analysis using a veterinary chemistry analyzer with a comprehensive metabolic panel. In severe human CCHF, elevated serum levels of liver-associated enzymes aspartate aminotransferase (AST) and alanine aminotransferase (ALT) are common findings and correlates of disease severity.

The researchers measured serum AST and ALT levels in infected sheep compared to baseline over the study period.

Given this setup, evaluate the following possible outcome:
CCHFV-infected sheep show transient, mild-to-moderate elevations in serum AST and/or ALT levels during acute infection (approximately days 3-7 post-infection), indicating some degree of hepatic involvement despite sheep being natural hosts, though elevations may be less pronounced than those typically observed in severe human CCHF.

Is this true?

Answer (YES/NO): NO